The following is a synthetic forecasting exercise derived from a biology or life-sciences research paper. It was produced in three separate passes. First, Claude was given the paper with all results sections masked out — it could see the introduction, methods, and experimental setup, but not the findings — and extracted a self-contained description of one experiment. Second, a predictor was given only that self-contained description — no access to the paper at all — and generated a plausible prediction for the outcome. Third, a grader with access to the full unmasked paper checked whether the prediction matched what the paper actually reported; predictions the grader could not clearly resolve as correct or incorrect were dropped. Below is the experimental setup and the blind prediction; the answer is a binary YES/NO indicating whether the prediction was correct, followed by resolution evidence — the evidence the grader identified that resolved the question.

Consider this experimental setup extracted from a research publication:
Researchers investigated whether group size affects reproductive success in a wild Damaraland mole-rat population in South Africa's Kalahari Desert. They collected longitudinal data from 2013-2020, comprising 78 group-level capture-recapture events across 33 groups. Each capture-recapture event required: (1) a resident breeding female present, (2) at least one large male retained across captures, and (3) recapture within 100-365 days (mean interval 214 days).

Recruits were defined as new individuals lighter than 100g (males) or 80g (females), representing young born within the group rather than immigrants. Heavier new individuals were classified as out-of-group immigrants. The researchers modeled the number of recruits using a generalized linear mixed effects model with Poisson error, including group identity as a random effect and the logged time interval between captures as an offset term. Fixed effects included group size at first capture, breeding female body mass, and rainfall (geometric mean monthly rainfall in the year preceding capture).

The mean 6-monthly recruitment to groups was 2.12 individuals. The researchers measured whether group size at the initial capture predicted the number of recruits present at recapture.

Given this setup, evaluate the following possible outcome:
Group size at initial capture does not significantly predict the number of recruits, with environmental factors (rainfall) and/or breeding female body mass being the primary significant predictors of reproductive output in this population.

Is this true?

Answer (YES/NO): NO